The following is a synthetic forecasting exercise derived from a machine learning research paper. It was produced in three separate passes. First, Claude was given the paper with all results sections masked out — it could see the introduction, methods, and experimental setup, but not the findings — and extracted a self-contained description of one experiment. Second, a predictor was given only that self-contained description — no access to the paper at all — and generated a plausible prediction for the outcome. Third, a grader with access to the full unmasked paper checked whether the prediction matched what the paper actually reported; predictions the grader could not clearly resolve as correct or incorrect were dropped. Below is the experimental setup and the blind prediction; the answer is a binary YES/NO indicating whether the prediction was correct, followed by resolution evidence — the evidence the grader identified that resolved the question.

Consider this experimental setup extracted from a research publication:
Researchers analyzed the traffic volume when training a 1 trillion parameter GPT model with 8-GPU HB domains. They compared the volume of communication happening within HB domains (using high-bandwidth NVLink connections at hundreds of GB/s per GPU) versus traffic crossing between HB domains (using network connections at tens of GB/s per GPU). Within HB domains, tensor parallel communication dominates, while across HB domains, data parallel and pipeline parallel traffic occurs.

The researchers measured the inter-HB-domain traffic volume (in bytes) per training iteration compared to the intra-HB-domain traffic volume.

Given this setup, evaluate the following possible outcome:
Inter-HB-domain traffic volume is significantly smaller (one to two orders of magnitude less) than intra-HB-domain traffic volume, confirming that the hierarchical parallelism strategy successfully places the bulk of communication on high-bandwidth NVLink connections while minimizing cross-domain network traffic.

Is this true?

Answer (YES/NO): YES